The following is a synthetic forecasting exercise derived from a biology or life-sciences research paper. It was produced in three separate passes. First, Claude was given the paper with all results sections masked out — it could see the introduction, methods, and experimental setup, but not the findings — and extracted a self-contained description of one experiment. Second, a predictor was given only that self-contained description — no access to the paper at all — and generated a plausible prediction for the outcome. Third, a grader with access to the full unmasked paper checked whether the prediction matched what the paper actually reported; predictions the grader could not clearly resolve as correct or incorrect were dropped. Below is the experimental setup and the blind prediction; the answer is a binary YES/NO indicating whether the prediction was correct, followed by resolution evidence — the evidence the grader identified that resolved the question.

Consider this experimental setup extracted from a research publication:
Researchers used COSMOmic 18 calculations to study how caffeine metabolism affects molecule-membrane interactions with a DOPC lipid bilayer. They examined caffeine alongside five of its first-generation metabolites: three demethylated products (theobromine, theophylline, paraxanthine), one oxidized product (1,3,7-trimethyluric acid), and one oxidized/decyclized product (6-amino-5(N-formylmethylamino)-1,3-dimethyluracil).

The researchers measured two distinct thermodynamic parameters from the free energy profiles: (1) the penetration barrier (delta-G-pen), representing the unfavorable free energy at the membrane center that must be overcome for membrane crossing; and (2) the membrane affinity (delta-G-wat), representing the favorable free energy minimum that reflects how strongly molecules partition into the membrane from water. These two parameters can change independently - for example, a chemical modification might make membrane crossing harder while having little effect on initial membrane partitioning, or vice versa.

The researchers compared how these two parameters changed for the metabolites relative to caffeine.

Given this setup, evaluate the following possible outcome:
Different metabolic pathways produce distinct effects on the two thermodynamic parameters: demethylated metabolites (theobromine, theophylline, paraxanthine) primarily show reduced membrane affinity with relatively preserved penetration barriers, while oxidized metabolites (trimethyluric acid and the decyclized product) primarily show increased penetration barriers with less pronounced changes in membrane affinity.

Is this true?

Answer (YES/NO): NO